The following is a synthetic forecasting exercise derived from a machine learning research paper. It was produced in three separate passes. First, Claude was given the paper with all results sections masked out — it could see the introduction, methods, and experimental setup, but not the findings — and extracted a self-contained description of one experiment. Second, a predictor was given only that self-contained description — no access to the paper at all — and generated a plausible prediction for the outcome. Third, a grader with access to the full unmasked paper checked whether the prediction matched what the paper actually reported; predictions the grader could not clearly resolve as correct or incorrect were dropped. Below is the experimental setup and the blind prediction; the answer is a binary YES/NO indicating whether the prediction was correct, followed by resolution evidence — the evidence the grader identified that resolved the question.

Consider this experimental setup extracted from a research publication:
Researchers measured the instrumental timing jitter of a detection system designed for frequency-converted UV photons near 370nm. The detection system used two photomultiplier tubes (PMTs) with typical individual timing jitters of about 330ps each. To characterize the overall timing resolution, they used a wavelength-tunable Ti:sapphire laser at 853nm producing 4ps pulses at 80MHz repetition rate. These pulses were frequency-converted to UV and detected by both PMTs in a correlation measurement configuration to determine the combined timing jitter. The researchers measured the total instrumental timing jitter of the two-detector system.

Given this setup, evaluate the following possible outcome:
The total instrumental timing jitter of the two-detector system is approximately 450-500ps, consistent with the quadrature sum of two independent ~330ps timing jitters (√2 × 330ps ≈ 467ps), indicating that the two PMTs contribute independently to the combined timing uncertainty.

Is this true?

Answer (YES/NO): NO